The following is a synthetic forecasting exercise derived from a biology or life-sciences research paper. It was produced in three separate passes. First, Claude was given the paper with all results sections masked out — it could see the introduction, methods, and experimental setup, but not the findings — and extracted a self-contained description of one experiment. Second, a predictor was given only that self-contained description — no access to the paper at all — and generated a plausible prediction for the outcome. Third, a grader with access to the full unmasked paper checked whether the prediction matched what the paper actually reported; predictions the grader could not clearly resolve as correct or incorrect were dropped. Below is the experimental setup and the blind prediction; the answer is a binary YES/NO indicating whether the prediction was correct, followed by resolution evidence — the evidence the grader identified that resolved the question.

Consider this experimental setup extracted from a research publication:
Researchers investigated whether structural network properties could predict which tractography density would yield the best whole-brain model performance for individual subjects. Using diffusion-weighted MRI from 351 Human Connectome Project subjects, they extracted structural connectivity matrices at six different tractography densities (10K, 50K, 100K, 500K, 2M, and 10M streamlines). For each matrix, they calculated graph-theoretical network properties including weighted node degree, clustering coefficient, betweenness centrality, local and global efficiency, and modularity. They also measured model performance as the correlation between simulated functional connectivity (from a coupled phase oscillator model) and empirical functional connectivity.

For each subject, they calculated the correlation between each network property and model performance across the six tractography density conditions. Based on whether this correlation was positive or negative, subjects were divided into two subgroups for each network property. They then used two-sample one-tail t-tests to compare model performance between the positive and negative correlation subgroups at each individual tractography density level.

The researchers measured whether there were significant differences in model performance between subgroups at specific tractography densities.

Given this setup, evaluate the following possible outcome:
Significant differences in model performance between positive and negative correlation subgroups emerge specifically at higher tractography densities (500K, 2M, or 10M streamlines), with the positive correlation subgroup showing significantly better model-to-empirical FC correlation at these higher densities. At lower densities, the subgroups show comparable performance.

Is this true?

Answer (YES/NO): NO